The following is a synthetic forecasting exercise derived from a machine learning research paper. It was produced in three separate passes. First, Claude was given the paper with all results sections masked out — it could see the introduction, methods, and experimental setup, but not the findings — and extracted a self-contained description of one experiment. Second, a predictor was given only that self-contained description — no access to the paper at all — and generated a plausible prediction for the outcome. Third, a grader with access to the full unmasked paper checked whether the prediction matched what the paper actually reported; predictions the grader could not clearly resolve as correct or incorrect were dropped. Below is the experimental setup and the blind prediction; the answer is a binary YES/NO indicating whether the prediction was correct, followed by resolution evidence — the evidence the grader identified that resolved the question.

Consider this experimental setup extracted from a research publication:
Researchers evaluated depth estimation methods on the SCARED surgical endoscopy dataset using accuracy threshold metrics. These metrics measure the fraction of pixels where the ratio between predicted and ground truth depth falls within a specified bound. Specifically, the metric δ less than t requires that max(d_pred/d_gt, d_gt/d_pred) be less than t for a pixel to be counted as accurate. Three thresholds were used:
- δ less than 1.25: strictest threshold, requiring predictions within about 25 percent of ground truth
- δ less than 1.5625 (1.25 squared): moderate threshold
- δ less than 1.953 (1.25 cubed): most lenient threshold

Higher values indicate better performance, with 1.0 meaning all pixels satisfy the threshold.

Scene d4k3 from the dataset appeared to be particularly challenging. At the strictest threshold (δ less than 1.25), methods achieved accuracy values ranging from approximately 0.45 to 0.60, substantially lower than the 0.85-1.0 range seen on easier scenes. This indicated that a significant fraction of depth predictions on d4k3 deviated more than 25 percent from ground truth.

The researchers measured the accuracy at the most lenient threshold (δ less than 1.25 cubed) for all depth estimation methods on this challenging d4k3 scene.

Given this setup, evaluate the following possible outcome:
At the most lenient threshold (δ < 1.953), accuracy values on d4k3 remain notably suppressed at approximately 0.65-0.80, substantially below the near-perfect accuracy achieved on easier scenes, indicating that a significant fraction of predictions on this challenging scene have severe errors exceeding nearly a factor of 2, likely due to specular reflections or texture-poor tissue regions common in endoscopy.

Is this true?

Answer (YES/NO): NO